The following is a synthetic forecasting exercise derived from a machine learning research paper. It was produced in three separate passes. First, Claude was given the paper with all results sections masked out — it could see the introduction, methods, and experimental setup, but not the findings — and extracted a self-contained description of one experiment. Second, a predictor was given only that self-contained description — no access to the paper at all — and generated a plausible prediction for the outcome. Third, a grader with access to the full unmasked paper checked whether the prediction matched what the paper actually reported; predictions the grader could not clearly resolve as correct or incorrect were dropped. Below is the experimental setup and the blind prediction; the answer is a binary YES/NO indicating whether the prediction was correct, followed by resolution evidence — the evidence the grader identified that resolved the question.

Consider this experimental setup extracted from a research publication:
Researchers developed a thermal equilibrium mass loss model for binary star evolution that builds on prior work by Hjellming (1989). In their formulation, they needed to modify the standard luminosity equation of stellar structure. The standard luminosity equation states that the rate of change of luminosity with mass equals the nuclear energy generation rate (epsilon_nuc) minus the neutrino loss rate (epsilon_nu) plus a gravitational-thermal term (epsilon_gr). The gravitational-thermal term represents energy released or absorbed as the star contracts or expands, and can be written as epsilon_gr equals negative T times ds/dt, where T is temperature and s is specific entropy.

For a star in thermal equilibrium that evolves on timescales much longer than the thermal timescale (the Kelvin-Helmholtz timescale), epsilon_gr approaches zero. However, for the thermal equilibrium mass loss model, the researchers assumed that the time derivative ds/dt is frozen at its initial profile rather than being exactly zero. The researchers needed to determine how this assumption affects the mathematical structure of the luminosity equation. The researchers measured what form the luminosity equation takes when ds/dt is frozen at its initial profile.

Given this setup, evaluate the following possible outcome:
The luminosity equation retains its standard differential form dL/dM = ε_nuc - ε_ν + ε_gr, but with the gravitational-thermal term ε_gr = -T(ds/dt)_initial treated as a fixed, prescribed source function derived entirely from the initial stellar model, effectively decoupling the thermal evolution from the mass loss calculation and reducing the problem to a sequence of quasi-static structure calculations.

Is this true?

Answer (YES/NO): YES